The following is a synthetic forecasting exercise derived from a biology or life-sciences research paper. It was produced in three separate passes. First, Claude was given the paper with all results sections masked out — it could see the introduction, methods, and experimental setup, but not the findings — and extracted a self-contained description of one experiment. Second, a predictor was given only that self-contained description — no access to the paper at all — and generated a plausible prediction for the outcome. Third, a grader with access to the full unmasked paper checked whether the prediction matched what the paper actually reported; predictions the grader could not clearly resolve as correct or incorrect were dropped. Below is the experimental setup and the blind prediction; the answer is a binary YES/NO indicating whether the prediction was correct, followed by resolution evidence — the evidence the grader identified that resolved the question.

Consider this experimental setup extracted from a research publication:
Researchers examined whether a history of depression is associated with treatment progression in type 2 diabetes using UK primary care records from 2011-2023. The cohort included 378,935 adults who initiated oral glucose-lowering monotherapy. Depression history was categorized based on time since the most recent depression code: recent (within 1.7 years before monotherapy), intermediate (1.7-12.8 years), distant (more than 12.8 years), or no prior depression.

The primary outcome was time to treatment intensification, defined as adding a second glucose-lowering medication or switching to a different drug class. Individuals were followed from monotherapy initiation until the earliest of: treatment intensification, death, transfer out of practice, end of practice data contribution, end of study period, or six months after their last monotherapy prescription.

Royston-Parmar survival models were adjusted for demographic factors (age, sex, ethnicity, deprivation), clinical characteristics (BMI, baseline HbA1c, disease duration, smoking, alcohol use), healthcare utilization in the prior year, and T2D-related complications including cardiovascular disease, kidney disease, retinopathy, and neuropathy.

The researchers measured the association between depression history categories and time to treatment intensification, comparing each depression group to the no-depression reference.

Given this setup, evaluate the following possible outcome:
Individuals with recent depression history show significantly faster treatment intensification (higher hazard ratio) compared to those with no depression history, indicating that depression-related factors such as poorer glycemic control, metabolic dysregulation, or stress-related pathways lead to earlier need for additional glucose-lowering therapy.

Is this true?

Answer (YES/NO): YES